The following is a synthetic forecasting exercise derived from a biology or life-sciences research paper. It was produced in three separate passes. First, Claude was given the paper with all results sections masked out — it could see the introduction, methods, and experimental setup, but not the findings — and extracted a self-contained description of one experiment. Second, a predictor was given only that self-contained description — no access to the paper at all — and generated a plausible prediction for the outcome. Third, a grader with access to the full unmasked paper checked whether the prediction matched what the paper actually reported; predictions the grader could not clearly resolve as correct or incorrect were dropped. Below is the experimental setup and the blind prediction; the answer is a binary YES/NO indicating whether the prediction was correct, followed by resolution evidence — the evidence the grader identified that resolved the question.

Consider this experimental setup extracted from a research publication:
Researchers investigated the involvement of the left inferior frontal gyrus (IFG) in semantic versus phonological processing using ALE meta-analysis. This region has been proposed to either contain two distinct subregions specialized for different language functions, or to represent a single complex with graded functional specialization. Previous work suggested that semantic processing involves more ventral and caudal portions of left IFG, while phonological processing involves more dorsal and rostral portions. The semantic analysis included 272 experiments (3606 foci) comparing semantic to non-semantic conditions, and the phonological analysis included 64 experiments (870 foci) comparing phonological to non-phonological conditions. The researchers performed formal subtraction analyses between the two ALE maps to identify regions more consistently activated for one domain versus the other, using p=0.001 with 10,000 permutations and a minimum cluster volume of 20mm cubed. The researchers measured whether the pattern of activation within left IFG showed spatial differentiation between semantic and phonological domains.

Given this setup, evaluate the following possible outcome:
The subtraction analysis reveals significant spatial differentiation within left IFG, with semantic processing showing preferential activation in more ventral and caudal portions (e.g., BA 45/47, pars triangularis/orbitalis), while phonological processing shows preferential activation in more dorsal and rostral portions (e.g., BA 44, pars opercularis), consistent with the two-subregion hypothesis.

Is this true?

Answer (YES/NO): NO